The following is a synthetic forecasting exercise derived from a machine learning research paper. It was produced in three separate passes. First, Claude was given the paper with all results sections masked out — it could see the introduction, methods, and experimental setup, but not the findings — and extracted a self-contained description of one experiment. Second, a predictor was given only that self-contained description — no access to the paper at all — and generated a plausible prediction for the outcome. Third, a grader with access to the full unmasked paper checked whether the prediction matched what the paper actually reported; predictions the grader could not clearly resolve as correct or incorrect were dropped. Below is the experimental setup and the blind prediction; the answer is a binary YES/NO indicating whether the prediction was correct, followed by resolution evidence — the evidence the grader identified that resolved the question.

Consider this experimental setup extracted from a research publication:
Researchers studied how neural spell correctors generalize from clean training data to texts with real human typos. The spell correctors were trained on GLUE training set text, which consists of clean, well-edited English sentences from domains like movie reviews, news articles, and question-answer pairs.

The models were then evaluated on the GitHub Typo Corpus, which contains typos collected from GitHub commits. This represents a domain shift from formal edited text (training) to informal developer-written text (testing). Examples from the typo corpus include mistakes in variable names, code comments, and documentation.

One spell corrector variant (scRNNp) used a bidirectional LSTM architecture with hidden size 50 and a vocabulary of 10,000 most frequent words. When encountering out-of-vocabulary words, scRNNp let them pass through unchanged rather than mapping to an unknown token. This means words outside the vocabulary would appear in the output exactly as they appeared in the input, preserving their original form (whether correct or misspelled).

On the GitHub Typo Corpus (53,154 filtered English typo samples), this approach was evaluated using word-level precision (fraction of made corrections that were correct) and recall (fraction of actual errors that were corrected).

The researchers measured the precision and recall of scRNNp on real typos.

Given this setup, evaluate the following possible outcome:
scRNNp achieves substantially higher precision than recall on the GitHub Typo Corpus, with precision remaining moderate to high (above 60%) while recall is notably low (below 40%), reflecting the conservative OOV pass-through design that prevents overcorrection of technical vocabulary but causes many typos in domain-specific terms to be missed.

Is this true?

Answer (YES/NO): NO